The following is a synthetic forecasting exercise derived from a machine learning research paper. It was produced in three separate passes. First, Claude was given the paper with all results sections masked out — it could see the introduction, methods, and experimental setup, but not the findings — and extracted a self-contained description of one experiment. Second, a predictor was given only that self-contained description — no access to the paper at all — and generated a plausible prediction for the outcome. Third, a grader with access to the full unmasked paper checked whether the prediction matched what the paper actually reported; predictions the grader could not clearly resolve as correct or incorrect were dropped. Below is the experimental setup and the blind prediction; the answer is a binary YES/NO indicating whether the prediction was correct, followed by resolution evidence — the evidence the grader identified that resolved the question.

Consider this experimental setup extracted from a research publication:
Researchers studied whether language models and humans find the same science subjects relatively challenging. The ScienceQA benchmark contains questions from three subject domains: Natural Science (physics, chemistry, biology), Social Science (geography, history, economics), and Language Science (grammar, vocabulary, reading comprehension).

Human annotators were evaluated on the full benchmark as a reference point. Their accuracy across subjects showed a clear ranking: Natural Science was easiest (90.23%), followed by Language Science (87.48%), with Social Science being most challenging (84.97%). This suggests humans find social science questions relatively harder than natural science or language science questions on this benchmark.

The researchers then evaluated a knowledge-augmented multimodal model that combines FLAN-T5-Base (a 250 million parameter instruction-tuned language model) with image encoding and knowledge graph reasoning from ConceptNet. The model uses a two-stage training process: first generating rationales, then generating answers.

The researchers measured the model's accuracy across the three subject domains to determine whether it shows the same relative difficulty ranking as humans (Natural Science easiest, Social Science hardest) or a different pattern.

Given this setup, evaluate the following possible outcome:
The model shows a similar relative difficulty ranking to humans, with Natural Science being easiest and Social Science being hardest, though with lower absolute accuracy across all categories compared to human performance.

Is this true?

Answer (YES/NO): NO